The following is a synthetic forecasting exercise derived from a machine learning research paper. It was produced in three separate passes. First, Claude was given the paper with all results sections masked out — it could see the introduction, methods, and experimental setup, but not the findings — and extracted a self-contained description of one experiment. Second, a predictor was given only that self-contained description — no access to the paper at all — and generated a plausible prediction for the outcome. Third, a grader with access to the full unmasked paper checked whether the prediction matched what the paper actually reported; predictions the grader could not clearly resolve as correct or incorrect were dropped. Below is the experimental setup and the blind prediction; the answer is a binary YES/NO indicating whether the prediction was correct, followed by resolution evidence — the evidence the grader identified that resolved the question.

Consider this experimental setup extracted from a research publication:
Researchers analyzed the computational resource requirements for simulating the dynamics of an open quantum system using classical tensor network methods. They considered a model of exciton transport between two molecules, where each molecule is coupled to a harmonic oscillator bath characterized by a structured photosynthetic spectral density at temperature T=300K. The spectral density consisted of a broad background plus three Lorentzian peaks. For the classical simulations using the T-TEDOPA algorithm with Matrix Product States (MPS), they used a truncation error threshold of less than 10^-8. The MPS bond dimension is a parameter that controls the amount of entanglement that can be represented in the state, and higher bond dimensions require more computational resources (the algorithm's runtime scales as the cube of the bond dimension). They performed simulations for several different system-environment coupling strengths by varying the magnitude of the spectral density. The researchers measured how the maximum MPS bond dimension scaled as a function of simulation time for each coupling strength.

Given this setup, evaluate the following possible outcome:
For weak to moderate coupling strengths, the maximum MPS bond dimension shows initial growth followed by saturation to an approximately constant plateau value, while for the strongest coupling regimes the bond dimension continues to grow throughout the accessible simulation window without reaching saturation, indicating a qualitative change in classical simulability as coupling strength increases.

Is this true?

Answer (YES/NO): NO